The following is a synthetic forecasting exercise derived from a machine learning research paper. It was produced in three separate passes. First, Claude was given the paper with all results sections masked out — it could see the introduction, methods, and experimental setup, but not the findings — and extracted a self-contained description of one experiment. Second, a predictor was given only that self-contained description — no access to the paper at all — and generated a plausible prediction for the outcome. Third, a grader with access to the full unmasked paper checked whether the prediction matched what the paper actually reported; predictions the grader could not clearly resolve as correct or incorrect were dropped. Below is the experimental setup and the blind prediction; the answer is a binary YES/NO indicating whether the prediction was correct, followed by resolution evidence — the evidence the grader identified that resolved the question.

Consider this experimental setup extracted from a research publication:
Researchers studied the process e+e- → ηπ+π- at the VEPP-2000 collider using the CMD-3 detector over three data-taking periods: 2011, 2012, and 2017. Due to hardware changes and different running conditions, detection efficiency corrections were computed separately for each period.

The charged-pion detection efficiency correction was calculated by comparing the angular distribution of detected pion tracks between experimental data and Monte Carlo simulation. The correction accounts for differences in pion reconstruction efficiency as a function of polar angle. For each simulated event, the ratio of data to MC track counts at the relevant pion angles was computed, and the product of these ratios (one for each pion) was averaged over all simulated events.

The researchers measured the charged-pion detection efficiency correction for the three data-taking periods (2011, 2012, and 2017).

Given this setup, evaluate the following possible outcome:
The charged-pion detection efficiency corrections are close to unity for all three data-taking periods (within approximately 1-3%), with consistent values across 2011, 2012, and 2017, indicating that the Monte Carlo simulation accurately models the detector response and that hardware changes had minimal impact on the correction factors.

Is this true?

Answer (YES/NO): NO